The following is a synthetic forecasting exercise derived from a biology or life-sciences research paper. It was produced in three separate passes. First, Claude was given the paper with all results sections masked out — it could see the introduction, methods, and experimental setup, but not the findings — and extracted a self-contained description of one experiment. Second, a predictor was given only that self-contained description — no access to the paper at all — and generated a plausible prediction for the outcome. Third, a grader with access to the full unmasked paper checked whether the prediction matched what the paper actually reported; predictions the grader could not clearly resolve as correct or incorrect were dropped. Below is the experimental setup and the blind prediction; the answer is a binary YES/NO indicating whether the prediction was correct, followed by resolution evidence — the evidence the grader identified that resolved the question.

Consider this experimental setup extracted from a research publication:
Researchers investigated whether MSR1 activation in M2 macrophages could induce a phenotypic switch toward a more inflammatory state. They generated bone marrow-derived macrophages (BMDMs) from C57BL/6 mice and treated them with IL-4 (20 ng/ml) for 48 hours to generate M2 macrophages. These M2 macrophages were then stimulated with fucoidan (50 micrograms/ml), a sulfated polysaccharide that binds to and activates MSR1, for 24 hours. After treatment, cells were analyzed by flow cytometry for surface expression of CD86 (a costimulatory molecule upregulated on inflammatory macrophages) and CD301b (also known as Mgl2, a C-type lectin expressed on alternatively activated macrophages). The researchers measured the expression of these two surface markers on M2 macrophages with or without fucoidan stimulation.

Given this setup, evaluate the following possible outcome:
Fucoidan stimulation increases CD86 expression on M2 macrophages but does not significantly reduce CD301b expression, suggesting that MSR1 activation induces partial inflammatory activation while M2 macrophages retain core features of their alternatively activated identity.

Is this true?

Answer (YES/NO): NO